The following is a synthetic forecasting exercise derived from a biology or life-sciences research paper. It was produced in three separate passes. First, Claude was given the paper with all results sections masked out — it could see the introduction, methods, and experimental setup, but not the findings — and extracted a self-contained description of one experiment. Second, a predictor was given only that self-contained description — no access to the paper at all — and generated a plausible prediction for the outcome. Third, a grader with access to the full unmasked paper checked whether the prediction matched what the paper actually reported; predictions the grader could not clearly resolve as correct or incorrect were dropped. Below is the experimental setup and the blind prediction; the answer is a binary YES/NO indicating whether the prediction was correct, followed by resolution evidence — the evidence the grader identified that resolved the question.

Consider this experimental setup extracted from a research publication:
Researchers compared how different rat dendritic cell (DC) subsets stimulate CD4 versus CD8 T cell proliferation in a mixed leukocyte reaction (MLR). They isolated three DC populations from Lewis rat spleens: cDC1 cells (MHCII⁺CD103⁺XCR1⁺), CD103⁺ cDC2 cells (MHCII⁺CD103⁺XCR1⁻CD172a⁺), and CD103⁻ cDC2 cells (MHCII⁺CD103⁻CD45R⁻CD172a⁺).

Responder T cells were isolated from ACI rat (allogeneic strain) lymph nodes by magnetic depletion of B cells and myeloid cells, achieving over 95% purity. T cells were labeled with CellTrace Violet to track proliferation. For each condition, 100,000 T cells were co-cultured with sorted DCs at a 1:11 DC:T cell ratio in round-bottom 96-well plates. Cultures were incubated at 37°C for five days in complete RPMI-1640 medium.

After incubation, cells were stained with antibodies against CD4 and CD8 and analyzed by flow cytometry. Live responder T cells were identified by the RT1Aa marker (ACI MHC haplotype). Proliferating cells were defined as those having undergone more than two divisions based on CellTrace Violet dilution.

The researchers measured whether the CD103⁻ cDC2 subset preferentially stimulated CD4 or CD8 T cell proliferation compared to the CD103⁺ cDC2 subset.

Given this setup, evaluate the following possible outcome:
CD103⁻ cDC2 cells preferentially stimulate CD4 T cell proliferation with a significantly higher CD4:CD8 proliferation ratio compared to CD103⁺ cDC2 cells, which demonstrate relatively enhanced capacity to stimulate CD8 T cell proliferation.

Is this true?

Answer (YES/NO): NO